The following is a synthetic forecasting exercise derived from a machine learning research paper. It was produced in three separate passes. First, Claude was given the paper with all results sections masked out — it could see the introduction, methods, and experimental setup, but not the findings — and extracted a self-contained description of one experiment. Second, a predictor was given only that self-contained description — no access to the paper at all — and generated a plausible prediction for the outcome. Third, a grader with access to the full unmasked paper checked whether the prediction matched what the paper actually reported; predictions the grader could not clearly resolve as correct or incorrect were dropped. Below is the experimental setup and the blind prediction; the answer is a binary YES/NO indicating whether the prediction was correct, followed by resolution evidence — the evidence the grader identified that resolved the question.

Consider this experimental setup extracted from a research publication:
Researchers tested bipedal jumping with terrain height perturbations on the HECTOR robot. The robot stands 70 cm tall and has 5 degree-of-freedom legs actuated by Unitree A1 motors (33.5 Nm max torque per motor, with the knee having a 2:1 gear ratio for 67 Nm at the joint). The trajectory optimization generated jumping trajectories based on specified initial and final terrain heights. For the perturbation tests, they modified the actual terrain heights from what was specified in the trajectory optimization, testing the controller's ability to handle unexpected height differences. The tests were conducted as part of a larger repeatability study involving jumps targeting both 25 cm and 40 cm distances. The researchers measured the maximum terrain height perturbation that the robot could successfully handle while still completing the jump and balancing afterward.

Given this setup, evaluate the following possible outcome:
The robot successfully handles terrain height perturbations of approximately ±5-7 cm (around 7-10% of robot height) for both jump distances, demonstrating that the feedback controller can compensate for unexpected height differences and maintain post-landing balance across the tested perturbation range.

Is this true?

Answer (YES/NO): NO